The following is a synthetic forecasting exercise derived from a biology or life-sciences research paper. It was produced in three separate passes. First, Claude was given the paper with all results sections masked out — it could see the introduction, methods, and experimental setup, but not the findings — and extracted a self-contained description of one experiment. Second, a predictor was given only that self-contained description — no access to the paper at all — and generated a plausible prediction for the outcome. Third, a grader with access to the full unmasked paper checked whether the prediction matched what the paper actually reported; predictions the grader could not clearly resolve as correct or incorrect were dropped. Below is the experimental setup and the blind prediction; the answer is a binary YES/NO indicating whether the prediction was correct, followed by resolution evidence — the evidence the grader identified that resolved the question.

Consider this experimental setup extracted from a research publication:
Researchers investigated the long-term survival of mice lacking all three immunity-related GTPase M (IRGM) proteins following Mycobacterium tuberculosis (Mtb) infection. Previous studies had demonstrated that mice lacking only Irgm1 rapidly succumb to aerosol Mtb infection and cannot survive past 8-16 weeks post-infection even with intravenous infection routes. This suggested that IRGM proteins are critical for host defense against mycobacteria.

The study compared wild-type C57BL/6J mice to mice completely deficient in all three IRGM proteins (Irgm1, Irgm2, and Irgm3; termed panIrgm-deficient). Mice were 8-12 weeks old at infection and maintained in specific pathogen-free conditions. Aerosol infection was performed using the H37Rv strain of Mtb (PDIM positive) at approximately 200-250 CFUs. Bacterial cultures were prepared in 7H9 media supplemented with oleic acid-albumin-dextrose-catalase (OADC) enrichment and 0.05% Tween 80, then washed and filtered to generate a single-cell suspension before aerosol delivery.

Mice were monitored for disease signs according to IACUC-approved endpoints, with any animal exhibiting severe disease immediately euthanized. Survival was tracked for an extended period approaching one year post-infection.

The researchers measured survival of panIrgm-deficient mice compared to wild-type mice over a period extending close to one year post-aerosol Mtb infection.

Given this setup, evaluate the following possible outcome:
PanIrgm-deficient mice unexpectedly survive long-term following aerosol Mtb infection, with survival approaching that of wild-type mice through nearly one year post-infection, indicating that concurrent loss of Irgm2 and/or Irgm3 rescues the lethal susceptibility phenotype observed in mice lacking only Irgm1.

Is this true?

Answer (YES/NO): NO